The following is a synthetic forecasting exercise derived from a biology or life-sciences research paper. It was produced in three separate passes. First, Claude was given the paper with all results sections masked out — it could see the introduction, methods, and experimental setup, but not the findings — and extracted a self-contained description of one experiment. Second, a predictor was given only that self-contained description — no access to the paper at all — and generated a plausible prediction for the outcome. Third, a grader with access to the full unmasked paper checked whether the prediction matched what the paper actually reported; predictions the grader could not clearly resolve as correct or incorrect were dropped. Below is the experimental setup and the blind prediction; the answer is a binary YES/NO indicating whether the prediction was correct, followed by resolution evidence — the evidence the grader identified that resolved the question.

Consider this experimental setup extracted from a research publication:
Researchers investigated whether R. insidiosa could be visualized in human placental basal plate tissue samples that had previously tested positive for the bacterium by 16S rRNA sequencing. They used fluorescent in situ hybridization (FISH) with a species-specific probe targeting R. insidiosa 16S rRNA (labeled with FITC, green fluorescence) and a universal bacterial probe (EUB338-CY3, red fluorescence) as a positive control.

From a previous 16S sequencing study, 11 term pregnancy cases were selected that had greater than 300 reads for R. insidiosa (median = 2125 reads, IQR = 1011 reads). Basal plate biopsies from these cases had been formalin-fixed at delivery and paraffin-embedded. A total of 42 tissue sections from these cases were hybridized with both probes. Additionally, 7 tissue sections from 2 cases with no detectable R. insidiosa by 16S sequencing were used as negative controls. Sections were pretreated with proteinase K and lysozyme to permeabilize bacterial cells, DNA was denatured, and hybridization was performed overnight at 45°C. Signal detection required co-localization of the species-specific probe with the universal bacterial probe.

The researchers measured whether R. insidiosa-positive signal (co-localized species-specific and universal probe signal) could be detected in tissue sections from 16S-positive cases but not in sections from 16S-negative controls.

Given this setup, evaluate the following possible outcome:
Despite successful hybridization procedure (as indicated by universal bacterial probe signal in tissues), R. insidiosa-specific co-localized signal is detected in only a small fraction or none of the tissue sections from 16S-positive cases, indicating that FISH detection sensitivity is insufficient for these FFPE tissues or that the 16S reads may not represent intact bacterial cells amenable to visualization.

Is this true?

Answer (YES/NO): NO